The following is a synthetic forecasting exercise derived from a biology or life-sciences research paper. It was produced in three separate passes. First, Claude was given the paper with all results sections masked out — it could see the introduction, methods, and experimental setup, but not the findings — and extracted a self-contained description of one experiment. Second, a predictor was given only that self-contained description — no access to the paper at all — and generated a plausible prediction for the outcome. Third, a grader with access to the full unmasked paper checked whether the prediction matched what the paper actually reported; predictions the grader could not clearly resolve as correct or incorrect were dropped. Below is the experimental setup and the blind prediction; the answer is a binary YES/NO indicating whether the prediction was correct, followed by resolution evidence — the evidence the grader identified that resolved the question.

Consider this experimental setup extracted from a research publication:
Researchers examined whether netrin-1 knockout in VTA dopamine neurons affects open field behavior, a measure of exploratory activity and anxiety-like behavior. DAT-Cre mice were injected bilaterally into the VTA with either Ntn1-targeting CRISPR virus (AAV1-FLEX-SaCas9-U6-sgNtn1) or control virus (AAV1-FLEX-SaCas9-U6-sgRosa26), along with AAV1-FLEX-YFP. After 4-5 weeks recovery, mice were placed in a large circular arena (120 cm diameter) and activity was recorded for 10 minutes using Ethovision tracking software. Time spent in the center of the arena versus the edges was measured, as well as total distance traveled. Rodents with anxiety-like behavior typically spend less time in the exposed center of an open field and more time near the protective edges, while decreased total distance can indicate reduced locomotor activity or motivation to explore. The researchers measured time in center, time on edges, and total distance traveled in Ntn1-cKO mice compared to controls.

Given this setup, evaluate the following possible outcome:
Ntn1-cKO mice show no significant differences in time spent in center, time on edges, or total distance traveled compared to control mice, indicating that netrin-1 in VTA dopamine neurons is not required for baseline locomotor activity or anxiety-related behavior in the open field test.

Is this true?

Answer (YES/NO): NO